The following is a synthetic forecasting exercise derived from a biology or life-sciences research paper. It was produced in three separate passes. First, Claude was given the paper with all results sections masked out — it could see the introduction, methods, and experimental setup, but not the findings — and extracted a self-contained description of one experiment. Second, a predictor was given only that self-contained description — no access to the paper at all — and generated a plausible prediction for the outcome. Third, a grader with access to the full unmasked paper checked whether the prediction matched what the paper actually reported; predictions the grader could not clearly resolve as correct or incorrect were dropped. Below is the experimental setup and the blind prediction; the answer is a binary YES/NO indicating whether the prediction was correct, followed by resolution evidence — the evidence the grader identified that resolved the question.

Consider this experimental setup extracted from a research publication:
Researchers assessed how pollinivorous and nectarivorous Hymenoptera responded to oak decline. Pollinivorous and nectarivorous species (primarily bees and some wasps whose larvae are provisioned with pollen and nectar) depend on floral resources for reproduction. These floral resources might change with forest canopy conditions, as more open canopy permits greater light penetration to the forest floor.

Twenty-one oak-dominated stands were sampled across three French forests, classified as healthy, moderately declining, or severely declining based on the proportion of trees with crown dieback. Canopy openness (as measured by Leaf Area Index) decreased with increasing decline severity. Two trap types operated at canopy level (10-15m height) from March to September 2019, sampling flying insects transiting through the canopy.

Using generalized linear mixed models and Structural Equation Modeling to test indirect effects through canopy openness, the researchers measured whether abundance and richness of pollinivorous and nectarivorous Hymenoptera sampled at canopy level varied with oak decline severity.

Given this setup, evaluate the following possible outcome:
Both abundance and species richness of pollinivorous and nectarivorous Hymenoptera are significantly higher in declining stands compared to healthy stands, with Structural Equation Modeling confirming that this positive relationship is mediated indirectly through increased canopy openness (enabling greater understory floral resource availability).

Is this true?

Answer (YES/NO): NO